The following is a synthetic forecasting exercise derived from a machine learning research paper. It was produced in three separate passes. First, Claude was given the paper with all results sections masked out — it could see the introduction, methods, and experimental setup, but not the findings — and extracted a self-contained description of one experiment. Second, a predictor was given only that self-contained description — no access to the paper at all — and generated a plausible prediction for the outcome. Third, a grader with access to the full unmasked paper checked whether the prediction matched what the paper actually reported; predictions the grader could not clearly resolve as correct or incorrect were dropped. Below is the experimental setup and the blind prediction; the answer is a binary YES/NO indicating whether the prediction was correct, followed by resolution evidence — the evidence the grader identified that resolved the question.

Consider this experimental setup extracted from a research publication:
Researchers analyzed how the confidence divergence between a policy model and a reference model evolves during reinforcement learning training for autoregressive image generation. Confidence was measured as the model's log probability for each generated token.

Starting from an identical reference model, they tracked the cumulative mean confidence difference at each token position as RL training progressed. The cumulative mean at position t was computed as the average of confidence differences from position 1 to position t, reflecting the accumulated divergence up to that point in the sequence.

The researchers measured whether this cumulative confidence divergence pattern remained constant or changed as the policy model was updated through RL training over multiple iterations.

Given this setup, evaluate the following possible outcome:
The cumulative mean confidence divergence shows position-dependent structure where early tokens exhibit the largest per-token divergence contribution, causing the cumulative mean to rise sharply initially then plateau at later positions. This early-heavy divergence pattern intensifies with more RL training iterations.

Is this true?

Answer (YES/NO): NO